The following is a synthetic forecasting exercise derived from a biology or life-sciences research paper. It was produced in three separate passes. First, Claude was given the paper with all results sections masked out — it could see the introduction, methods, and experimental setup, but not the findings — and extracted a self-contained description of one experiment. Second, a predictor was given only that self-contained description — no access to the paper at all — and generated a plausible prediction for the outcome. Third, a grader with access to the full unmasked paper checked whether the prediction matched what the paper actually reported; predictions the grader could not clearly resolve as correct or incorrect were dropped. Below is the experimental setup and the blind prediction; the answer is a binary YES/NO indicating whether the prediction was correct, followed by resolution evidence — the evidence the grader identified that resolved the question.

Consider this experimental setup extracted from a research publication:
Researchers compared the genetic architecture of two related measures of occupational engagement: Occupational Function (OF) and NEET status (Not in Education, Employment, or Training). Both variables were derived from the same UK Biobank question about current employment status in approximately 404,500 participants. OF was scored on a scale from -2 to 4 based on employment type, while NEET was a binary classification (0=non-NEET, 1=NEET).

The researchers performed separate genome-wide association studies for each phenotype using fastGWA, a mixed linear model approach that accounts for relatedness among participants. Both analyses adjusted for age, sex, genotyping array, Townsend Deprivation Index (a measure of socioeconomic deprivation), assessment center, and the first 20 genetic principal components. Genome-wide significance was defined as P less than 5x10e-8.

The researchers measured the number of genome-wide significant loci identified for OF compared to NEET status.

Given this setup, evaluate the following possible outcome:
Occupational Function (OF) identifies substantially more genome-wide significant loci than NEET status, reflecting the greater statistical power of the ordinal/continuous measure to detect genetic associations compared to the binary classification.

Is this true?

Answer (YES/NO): YES